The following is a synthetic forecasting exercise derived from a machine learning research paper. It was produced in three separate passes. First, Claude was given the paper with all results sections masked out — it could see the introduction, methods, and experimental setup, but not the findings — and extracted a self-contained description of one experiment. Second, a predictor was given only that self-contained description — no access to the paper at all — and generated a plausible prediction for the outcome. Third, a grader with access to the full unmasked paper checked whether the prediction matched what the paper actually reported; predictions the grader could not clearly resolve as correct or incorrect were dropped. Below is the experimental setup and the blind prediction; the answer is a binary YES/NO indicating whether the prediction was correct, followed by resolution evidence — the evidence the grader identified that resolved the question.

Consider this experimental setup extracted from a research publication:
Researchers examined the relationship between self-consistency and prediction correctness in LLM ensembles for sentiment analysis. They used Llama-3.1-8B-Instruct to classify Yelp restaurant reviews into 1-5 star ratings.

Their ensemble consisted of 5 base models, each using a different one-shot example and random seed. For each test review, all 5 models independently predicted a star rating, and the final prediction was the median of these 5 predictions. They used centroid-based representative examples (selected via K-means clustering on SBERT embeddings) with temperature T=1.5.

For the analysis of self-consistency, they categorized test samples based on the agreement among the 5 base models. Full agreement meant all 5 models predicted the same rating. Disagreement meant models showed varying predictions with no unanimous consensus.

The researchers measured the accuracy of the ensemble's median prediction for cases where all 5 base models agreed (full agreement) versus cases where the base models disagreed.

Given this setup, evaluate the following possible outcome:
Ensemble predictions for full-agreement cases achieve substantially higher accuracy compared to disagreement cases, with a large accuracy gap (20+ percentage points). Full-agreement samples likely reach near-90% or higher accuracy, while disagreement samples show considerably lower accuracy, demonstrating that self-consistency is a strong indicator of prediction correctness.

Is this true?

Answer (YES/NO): YES